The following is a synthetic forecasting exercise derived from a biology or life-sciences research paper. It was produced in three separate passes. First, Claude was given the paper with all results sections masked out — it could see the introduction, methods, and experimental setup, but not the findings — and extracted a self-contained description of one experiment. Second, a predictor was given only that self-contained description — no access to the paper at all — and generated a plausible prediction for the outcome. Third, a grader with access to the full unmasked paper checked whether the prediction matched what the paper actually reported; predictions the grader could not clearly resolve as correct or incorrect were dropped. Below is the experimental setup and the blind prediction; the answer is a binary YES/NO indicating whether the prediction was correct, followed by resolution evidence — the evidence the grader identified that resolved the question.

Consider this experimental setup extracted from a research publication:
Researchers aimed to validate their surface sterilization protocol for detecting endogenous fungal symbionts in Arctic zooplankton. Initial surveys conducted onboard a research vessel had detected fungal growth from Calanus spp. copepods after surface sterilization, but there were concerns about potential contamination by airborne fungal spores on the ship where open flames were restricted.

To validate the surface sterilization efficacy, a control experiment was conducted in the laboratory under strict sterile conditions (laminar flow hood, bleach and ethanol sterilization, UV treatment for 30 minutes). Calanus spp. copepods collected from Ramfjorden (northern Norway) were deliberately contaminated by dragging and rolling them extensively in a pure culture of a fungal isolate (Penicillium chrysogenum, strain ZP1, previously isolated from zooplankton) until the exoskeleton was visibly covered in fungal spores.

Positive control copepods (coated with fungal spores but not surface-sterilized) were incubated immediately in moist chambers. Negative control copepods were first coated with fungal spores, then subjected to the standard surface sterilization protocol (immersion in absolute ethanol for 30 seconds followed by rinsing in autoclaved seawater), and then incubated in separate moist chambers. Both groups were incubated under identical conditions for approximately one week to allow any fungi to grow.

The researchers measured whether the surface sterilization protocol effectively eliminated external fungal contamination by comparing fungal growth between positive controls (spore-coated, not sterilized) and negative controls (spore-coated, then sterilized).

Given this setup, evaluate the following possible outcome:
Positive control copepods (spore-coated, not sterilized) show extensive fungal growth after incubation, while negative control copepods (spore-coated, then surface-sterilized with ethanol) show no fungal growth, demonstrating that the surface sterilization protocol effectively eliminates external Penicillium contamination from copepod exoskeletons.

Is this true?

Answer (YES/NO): YES